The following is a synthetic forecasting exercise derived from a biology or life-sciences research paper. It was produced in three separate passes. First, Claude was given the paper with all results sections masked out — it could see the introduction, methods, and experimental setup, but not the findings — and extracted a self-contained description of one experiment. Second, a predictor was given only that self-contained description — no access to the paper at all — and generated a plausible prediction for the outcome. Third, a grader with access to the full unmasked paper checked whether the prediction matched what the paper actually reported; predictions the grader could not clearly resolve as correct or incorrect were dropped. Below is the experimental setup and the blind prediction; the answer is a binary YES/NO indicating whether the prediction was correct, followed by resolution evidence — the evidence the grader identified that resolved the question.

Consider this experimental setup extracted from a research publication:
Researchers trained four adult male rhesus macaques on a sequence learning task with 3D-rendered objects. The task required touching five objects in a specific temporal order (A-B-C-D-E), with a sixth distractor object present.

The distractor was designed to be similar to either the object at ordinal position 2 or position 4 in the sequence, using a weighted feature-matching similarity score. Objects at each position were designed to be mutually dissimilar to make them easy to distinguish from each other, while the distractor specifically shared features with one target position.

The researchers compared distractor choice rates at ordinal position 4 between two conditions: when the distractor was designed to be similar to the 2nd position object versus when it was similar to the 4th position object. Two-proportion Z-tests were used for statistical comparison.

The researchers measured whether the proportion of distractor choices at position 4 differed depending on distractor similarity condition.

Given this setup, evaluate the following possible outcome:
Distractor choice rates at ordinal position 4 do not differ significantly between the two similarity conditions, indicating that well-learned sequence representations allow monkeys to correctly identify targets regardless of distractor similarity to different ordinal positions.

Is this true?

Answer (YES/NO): NO